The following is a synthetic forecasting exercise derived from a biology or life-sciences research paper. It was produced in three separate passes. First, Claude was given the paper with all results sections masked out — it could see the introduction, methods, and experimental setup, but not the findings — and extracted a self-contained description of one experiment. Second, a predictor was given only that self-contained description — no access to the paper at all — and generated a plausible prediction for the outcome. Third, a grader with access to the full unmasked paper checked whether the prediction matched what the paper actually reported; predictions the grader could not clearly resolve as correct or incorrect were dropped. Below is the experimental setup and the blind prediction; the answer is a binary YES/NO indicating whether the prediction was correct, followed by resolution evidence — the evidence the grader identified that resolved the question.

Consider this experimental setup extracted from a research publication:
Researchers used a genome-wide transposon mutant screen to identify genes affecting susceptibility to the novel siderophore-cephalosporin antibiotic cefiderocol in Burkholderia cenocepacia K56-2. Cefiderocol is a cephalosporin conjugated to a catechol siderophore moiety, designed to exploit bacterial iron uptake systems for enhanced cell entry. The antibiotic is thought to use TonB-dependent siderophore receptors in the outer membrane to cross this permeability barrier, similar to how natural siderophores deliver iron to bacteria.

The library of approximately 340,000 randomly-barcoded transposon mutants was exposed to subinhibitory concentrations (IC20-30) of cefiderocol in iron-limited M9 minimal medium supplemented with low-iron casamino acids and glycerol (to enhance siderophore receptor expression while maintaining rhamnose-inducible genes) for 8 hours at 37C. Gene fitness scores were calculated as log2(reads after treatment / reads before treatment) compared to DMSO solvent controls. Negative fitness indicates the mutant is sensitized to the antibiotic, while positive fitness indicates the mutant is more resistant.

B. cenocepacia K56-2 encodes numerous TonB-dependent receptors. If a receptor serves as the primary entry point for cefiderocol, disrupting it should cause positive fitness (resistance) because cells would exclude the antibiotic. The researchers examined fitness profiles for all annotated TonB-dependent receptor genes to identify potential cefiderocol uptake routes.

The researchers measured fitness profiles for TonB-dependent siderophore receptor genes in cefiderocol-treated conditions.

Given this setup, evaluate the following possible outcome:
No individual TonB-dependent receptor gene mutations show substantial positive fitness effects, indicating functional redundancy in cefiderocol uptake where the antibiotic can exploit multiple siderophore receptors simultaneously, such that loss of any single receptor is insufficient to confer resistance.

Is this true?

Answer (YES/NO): NO